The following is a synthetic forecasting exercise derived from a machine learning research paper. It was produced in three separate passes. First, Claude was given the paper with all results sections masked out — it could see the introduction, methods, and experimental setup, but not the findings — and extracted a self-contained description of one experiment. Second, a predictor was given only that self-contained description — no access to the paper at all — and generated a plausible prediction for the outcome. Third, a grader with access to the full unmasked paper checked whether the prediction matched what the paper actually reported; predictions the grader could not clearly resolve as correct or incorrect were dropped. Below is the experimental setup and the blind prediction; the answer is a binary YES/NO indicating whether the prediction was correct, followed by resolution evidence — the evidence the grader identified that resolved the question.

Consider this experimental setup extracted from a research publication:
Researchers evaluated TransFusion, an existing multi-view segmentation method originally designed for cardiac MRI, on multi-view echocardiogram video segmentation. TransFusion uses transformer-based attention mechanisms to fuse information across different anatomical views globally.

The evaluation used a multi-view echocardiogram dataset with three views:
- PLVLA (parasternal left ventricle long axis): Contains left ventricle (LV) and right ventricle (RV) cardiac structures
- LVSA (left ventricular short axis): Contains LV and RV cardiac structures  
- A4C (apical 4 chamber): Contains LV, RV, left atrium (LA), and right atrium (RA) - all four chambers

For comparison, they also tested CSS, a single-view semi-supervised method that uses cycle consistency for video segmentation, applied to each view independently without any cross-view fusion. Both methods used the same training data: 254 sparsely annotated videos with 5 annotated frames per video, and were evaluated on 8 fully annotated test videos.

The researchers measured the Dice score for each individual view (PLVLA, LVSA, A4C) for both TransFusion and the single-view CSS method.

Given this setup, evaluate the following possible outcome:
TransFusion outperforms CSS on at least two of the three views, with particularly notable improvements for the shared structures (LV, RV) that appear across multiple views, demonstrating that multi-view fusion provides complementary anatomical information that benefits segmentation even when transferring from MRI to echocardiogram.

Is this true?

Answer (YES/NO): NO